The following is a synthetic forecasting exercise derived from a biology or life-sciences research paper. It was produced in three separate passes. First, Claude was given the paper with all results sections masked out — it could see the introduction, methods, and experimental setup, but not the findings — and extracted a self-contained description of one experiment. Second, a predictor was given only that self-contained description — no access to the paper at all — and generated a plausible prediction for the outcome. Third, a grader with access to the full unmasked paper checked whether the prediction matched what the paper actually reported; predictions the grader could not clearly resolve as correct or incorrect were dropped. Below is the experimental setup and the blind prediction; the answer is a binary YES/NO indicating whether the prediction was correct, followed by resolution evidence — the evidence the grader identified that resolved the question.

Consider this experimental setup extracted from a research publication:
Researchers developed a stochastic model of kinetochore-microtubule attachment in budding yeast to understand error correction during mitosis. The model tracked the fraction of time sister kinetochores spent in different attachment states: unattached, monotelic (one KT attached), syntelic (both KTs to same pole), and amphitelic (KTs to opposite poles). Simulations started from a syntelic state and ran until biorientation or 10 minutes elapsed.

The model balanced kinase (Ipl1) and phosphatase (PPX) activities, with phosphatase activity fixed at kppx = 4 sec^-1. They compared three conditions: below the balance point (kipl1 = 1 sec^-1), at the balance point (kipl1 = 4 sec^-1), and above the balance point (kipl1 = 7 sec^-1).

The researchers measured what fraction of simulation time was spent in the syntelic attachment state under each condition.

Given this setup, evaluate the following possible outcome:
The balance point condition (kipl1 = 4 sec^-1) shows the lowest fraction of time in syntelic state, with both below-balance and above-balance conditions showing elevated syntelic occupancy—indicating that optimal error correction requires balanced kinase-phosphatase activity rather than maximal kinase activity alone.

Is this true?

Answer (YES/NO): NO